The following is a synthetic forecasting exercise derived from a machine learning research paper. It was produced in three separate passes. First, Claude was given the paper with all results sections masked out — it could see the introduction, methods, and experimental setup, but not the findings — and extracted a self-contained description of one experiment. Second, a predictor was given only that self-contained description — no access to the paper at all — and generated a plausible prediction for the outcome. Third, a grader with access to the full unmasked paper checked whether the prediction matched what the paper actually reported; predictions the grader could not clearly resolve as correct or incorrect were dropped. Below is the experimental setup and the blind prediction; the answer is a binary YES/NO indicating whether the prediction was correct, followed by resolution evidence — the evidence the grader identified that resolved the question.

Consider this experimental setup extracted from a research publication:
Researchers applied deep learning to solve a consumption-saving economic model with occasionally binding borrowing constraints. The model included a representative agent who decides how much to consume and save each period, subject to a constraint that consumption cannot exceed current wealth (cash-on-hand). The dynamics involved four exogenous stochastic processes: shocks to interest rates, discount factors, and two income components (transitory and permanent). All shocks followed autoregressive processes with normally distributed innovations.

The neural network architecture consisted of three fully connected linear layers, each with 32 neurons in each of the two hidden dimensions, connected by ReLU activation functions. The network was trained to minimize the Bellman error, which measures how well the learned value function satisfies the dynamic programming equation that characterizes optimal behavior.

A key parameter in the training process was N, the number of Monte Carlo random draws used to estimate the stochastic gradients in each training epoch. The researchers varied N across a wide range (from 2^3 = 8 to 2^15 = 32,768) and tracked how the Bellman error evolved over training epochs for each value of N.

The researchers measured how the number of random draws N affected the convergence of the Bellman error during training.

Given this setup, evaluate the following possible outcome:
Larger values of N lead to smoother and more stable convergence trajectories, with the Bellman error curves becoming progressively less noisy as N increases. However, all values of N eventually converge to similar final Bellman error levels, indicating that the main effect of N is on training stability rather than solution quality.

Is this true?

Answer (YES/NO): NO